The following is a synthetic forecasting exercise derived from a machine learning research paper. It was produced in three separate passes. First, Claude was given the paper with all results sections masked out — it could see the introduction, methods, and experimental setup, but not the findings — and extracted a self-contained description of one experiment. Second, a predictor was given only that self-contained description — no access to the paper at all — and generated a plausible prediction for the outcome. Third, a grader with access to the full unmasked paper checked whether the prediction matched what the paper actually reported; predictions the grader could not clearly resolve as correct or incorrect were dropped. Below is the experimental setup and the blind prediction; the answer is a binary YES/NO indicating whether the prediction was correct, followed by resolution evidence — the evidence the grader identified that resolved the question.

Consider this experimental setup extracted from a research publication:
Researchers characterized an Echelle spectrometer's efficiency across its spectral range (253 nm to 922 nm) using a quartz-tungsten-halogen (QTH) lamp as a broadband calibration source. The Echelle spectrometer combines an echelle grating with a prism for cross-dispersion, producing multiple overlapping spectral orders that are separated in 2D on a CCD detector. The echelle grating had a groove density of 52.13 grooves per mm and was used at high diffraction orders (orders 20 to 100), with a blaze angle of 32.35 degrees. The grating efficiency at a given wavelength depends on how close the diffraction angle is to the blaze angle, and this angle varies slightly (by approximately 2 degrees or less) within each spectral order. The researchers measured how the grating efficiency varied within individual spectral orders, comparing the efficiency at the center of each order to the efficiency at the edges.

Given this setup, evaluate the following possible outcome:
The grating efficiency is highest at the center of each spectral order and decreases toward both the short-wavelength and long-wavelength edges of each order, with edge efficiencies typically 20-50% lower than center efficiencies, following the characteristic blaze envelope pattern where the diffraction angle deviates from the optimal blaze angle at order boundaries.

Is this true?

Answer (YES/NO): YES